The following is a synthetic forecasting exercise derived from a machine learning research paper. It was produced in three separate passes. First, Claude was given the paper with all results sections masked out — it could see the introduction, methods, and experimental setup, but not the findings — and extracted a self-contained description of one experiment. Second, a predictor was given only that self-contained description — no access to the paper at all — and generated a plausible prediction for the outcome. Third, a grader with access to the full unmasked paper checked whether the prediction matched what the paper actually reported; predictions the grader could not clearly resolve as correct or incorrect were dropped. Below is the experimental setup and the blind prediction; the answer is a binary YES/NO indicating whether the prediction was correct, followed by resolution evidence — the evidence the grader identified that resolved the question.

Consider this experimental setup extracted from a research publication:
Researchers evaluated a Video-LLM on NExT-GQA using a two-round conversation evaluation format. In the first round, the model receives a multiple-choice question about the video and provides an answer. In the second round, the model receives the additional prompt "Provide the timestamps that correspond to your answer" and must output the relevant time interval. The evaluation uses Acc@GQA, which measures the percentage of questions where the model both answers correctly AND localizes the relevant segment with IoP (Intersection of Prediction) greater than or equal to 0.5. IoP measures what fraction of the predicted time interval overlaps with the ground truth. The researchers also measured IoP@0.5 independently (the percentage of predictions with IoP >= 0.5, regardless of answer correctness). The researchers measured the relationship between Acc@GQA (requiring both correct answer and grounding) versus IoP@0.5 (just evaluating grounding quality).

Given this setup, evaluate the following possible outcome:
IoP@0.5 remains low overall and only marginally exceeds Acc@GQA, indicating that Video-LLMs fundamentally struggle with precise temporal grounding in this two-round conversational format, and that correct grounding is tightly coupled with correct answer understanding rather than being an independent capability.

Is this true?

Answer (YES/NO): NO